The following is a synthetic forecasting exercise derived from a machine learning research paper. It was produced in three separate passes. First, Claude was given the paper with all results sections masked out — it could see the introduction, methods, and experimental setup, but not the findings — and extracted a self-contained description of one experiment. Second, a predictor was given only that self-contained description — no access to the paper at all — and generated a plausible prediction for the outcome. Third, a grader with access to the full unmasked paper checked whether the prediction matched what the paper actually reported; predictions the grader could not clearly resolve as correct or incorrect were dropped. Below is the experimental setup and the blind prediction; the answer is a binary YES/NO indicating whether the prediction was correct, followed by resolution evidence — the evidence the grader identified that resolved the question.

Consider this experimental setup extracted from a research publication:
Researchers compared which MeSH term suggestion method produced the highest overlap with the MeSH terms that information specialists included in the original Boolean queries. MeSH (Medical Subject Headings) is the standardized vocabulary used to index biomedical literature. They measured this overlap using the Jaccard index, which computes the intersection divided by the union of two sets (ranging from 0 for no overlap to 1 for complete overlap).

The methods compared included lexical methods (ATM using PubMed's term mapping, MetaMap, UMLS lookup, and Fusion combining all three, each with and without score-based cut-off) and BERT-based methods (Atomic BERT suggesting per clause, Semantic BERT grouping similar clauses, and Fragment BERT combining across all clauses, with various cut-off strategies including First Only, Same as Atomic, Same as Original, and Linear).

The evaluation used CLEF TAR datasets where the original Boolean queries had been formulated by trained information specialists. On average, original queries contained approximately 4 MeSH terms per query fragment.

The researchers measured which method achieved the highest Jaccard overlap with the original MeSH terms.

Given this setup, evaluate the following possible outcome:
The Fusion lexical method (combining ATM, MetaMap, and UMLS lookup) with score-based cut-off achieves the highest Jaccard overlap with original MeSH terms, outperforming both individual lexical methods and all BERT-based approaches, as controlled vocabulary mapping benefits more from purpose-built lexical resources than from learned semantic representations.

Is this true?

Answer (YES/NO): NO